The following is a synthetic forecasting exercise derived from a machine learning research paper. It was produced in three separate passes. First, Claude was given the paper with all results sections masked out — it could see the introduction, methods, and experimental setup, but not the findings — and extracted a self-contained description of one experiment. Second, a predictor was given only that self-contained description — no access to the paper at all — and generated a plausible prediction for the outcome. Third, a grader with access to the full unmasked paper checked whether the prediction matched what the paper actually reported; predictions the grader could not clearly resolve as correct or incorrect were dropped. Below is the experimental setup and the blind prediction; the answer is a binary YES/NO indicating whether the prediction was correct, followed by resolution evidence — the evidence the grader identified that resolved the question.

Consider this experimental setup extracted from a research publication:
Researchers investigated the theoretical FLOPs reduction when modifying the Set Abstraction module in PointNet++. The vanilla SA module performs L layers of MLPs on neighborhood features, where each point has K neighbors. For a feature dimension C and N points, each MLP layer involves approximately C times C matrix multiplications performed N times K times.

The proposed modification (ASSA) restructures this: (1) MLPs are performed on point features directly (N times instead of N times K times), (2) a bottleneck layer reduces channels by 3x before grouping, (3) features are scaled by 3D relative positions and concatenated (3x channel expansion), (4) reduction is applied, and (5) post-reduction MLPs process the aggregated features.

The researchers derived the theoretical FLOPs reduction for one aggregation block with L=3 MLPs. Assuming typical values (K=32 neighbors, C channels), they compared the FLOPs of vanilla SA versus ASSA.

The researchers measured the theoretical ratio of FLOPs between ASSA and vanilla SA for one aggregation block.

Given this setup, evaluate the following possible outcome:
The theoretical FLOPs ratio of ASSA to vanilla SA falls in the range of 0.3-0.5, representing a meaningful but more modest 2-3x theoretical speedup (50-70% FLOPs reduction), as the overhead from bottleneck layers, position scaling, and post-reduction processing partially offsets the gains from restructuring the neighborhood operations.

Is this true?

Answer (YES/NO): NO